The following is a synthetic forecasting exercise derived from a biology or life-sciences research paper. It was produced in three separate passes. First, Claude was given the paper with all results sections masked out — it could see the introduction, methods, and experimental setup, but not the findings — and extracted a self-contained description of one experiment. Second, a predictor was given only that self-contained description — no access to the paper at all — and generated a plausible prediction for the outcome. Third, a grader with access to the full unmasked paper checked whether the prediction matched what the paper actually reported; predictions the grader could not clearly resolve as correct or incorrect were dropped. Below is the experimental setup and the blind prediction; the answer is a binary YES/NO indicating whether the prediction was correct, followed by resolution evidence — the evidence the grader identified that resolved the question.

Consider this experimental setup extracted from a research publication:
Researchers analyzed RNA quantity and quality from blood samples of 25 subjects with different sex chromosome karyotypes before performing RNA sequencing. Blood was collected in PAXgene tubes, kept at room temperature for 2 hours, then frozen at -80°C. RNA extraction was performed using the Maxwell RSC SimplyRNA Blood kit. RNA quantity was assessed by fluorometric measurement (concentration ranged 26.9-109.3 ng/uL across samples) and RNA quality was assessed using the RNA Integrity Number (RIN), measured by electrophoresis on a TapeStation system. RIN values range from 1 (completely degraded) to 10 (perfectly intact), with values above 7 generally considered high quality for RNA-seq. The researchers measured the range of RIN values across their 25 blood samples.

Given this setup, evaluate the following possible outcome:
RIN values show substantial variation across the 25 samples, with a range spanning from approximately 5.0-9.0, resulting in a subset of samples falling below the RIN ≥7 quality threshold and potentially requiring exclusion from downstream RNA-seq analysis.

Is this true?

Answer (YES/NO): NO